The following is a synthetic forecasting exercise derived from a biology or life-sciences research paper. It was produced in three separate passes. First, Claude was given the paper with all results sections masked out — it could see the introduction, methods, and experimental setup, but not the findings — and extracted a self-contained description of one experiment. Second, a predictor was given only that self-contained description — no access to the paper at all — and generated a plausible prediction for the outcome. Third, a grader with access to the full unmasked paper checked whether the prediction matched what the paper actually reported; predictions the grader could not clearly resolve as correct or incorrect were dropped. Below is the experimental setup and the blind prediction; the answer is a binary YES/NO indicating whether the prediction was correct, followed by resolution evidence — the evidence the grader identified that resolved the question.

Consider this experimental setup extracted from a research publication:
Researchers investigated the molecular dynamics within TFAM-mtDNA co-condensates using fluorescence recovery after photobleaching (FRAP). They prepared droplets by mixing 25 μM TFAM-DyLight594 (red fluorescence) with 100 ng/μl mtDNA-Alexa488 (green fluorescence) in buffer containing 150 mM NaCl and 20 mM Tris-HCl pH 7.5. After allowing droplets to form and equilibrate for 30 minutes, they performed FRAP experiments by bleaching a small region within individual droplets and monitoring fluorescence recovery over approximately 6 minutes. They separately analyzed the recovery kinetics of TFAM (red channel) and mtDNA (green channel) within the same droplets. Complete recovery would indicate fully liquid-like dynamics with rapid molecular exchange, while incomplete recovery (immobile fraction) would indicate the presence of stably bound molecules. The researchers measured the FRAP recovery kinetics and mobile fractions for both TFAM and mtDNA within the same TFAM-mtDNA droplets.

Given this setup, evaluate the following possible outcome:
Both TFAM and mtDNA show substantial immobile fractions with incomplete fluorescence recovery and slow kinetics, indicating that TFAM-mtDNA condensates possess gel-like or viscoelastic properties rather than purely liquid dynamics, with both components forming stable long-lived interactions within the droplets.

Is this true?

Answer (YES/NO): NO